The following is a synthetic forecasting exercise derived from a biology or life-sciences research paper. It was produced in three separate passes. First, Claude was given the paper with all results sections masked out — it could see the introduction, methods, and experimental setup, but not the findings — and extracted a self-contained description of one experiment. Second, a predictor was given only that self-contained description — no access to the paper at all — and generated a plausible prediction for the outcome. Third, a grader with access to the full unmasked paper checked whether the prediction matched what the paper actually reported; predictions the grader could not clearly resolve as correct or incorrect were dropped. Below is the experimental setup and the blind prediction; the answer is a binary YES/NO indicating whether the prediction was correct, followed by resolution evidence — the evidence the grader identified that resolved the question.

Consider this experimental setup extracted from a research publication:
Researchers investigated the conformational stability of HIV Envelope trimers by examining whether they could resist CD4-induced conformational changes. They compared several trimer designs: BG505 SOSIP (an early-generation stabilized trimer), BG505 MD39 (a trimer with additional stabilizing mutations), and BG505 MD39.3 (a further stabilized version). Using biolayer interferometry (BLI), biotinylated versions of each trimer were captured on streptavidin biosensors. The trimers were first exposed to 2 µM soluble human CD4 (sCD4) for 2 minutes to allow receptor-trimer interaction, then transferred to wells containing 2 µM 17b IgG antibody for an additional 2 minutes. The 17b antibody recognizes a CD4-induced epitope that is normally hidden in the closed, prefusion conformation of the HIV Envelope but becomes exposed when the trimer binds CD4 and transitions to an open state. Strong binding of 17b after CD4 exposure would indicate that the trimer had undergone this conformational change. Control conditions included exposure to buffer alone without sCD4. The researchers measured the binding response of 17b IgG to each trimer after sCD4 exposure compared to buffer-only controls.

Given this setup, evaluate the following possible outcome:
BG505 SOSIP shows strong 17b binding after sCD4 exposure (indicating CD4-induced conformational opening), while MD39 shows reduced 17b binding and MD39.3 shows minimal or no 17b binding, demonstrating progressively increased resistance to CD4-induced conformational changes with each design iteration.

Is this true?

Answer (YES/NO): NO